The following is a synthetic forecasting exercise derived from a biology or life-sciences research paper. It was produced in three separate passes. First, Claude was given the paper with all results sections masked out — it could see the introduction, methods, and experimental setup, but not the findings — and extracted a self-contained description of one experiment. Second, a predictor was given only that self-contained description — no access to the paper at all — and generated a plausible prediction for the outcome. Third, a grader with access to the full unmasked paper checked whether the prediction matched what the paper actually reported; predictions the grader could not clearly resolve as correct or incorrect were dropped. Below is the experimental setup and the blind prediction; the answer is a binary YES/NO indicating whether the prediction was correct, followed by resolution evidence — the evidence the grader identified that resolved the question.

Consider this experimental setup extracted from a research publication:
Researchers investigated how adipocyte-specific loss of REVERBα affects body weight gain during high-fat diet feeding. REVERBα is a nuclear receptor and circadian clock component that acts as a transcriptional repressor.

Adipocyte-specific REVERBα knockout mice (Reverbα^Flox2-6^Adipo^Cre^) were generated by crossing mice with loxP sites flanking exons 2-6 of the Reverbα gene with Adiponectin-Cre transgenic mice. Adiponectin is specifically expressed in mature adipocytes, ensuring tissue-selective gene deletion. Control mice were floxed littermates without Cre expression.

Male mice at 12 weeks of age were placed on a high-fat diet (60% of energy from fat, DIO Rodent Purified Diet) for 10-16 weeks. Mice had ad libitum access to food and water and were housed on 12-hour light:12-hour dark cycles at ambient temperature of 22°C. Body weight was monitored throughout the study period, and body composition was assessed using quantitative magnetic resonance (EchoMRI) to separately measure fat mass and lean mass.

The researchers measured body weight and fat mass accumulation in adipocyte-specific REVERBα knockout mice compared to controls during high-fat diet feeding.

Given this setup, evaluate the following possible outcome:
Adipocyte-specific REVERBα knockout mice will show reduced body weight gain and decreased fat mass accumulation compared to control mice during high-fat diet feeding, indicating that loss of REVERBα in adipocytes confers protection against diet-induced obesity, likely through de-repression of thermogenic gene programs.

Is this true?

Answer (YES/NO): NO